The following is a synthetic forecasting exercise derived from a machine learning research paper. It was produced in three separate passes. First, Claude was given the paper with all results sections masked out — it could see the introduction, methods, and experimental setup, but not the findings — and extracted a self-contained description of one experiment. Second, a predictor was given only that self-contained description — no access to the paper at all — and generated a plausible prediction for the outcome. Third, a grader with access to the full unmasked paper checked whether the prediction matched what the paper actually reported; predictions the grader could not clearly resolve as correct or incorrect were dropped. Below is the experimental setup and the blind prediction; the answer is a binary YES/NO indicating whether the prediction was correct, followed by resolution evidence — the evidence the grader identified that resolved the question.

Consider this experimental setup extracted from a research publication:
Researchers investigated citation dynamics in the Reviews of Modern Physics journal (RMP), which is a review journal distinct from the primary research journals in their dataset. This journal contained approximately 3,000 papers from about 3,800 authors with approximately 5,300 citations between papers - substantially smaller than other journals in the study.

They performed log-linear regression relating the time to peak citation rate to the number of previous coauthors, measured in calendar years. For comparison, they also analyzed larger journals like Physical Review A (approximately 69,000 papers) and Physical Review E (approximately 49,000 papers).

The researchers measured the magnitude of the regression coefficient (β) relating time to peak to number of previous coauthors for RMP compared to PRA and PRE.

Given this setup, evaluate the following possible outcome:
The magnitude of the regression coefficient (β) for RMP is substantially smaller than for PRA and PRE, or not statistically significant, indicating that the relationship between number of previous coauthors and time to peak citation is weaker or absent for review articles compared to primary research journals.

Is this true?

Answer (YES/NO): NO